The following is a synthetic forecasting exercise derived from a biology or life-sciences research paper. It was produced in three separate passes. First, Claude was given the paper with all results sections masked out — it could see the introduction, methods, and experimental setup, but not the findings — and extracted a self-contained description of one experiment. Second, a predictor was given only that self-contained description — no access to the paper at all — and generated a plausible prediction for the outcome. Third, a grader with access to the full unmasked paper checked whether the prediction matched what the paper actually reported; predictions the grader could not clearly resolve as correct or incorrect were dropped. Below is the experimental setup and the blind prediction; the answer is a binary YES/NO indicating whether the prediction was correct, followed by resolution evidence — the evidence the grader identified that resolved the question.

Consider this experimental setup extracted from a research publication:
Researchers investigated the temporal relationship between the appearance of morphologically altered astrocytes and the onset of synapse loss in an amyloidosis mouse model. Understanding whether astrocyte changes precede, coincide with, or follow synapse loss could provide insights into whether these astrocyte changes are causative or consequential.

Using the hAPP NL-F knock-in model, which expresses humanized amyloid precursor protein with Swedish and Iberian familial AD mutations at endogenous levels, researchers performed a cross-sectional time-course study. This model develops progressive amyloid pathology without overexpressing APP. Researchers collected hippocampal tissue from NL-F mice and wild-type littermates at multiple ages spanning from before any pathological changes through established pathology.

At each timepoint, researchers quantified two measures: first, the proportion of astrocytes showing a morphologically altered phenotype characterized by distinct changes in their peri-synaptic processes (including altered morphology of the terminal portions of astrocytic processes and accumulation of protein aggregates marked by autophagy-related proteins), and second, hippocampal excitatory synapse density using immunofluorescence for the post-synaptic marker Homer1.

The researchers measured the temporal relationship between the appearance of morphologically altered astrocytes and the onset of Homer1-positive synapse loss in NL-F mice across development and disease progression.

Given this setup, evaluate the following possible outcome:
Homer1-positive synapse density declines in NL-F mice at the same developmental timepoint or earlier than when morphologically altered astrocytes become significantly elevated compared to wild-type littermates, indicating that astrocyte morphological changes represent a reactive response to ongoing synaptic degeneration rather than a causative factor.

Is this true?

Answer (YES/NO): NO